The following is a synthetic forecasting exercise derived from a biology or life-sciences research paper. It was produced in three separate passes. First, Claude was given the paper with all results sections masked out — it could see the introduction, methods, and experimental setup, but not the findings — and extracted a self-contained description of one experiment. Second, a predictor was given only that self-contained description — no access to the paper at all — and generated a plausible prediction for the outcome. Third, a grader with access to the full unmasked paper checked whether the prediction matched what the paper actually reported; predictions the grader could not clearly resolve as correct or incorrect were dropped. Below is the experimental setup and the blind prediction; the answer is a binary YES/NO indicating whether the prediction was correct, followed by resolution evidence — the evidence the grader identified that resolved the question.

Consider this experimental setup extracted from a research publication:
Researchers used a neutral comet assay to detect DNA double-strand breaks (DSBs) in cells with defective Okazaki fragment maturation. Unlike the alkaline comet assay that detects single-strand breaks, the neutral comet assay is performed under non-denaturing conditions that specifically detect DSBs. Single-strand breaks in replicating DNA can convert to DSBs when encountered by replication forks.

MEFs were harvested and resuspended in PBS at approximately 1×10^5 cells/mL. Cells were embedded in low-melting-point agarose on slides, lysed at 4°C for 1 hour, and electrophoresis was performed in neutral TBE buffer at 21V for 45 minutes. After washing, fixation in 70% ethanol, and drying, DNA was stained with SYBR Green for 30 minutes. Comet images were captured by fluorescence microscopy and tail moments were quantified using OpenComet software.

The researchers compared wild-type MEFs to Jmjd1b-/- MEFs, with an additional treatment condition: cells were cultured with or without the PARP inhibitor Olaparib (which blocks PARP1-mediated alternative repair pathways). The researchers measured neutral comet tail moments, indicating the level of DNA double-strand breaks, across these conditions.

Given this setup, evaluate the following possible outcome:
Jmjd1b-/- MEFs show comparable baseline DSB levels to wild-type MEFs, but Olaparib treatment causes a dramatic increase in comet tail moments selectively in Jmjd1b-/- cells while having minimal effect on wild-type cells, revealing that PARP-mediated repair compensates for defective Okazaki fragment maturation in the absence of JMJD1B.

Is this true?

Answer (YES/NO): NO